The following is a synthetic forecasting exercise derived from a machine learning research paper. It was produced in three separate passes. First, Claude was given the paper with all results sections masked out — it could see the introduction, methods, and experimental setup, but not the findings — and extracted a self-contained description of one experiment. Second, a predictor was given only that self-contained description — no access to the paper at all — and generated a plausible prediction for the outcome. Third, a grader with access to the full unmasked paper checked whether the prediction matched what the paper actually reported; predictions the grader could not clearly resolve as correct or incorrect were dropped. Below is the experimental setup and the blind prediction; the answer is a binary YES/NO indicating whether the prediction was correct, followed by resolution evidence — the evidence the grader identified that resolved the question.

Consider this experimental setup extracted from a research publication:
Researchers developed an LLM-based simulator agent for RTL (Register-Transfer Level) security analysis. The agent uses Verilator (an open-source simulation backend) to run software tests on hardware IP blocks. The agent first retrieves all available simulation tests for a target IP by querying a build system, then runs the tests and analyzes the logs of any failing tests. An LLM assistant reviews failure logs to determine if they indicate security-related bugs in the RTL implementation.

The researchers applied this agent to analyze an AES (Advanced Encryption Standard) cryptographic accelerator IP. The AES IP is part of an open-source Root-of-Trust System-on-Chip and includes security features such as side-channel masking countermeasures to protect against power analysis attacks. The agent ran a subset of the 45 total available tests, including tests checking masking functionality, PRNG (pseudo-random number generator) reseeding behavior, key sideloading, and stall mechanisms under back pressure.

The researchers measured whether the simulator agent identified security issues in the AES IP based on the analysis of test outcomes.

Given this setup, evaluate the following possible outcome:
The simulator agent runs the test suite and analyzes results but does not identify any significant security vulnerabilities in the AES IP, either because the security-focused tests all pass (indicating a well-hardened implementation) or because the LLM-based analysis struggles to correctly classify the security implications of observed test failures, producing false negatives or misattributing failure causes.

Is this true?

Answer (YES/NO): YES